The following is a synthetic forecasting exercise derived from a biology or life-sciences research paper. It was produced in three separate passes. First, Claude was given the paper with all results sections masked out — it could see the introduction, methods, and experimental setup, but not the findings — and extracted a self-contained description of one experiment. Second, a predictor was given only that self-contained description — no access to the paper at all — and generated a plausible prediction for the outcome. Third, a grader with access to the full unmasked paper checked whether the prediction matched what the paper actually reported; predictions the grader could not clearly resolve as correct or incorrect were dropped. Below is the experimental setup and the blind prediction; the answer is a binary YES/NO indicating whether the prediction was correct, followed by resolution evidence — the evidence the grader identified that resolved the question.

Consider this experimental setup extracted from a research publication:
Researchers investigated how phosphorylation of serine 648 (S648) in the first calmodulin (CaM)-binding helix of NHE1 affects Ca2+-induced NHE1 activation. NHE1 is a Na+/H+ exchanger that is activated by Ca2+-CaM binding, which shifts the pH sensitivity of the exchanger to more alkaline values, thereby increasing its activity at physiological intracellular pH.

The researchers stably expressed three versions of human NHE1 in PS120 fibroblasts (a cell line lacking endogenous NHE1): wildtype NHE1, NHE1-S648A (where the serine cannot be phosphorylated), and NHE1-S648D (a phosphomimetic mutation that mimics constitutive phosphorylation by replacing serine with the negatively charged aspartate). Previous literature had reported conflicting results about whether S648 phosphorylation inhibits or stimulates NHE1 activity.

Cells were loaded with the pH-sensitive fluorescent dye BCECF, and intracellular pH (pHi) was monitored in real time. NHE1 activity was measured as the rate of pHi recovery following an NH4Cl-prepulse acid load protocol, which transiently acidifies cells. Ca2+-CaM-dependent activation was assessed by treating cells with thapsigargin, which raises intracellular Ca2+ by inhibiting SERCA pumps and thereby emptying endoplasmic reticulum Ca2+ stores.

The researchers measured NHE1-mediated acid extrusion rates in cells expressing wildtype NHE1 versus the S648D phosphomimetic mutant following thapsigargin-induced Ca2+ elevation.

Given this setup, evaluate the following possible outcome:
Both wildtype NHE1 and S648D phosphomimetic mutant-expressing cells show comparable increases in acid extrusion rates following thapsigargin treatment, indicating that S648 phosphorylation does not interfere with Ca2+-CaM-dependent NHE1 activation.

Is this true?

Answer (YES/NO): NO